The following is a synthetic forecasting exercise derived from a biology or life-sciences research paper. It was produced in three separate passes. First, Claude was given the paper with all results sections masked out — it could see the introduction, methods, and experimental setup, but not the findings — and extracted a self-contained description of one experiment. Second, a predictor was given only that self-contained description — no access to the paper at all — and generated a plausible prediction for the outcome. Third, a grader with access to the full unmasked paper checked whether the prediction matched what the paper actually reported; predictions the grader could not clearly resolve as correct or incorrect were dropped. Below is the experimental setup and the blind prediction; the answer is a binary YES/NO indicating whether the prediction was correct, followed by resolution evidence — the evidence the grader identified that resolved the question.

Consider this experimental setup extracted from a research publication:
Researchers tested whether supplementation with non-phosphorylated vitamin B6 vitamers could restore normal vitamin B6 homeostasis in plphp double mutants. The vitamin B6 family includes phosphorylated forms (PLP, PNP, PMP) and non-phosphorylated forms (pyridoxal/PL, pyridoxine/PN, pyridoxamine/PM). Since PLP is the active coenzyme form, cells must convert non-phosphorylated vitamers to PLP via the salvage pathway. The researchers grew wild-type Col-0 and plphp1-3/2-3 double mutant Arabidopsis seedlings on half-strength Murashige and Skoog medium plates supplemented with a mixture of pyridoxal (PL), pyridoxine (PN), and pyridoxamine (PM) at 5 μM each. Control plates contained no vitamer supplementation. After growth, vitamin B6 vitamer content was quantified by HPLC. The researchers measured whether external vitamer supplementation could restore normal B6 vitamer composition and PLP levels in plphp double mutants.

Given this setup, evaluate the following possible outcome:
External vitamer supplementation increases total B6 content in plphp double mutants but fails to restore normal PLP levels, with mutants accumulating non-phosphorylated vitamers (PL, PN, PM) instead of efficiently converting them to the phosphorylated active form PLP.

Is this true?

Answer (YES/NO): NO